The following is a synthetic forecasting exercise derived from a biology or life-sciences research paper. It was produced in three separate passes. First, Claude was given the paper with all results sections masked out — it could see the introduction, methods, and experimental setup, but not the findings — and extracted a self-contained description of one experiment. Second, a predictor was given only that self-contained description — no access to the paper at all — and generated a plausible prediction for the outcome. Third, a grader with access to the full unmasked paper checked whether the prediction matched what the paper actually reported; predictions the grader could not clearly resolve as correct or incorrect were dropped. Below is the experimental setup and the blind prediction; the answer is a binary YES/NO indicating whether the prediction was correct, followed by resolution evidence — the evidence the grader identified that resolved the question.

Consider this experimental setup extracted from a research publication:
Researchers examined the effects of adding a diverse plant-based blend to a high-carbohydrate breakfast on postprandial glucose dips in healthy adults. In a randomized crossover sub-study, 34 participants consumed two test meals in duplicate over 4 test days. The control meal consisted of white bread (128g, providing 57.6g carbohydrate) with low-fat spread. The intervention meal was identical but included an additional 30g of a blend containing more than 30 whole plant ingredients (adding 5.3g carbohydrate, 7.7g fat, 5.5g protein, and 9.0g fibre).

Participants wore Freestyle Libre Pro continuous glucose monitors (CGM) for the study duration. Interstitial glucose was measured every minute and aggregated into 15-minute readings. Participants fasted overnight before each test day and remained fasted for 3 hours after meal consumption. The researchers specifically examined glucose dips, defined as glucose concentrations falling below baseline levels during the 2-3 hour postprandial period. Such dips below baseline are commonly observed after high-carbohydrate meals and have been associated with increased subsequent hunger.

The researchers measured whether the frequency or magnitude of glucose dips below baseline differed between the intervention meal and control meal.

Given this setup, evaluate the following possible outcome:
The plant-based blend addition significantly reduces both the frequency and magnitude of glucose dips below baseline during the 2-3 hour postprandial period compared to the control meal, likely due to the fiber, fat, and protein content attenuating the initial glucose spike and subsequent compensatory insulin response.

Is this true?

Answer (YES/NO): NO